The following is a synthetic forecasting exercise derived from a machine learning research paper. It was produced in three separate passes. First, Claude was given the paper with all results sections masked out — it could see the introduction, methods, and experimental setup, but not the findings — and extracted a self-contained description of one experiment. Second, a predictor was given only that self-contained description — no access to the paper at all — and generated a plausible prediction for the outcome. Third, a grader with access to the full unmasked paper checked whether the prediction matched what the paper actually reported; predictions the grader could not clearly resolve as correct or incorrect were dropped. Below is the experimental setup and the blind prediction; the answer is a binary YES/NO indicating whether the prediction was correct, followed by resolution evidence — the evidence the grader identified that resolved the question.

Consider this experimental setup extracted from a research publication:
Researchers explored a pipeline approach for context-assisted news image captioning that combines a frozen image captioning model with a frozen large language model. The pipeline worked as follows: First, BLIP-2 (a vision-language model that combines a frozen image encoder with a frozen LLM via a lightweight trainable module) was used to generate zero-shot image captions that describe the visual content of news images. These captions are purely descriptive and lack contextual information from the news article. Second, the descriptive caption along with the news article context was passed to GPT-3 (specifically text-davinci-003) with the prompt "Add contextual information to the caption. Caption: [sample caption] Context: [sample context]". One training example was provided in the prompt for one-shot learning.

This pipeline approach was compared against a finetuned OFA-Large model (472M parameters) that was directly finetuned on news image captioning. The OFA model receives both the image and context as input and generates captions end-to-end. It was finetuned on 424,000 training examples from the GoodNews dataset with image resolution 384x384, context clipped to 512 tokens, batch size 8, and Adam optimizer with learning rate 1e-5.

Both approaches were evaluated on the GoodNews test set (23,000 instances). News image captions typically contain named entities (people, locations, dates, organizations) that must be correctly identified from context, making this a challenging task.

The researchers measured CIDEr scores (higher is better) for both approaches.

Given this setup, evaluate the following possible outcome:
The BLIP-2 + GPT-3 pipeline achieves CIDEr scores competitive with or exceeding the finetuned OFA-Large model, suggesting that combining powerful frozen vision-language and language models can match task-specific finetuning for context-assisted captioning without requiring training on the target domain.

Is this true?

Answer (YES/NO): NO